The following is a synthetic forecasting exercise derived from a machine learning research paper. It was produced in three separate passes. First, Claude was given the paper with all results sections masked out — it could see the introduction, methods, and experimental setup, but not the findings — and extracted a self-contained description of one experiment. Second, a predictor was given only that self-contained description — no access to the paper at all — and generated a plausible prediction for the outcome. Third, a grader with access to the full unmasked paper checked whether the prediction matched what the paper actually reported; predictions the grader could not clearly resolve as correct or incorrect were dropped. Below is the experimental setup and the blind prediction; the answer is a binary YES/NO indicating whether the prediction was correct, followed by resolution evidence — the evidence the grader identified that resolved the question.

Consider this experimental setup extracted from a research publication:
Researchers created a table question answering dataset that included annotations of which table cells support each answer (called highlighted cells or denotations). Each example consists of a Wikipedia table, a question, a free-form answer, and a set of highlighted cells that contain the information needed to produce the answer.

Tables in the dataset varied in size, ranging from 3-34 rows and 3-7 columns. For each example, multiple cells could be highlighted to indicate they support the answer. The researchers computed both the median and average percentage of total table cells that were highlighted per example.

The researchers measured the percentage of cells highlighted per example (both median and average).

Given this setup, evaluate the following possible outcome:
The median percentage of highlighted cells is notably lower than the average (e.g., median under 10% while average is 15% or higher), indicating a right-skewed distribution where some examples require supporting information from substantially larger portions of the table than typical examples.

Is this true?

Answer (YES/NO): NO